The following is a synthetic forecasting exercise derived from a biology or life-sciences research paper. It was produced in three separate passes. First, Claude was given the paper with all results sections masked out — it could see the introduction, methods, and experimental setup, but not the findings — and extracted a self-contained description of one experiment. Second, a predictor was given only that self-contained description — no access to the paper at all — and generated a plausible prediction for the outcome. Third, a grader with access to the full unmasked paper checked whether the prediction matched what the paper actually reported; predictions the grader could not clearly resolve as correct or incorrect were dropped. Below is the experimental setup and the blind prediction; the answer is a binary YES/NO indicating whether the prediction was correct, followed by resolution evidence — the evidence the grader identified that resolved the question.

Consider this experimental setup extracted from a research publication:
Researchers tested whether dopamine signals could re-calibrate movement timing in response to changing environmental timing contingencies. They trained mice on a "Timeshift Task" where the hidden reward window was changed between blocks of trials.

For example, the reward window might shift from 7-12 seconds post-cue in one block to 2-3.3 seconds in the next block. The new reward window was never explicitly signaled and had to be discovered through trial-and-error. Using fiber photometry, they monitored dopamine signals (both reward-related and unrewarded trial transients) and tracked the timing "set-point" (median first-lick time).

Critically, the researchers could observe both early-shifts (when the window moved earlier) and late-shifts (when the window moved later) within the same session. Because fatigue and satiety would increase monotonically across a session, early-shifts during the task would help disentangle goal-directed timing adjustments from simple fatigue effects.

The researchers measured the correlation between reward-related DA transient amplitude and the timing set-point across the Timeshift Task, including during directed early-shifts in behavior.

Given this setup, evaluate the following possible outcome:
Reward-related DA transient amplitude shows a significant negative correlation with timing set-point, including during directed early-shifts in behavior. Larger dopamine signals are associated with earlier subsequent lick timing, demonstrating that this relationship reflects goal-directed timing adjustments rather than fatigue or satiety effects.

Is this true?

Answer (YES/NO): YES